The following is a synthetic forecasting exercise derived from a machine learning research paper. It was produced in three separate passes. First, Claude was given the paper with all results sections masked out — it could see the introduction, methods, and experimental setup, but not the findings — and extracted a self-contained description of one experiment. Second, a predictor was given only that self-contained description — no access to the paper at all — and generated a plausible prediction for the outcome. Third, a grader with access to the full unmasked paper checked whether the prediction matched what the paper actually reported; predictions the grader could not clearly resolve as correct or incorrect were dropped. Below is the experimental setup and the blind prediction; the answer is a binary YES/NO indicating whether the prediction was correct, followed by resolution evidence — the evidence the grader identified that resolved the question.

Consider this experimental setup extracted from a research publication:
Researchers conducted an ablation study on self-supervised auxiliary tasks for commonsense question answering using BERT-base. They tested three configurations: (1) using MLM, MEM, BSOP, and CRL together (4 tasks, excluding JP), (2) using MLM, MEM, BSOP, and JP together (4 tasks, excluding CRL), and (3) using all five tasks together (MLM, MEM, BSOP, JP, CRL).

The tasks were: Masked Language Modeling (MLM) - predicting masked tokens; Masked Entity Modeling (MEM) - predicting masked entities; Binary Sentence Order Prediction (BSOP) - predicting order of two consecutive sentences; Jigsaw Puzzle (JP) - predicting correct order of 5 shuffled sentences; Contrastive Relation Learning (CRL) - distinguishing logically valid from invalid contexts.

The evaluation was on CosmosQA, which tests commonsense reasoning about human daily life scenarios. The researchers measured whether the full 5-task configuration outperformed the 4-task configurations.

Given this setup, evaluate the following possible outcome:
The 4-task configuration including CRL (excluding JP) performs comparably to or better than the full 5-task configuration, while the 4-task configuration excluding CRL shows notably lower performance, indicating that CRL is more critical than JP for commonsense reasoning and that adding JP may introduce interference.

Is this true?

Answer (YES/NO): NO